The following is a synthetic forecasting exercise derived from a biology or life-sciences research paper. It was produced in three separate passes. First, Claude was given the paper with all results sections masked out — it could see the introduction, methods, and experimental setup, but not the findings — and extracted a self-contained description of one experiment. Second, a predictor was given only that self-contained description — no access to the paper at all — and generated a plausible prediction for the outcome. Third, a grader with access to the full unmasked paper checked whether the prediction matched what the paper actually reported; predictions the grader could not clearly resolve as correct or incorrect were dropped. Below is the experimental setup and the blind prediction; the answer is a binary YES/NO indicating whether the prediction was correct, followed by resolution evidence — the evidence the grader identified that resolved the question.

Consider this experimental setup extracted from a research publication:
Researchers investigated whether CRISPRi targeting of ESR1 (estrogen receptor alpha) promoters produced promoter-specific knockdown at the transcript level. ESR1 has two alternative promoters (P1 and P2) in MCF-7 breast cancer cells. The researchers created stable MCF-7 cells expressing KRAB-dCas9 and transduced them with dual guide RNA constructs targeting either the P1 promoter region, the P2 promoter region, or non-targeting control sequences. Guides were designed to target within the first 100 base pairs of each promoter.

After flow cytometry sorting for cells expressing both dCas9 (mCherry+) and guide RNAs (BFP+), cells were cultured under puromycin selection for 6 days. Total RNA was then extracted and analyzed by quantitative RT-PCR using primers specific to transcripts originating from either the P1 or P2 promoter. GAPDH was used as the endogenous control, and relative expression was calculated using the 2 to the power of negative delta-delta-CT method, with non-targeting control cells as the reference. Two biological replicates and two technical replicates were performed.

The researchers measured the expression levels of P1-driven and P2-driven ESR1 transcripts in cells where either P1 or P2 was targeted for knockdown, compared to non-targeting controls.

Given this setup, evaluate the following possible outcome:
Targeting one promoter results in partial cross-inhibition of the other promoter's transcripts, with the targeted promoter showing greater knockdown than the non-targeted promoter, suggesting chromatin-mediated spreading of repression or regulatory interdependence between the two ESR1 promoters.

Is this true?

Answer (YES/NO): NO